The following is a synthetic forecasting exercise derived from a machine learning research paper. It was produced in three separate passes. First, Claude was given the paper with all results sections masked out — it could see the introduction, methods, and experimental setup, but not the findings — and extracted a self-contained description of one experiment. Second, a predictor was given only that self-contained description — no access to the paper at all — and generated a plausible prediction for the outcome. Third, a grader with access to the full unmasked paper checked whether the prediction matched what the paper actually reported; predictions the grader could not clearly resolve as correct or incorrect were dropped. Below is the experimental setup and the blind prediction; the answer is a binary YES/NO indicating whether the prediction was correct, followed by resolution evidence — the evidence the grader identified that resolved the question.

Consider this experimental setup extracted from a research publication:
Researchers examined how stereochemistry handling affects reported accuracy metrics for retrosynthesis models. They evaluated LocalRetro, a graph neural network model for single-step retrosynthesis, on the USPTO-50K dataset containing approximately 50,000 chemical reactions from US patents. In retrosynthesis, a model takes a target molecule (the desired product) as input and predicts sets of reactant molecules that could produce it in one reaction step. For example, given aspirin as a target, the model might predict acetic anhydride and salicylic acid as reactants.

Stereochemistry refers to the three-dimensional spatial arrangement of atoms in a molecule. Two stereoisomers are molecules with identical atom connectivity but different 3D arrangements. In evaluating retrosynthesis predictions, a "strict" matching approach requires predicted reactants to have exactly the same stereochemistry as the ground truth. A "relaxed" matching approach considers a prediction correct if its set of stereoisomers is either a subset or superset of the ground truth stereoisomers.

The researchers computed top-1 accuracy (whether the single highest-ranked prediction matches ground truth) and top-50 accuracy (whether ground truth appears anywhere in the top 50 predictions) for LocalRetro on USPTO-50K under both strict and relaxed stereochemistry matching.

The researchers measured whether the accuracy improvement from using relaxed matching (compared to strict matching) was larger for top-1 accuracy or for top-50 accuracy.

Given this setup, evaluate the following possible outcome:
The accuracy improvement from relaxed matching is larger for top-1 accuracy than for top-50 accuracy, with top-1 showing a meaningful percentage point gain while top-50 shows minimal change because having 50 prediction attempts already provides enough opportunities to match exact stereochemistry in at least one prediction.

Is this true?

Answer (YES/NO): NO